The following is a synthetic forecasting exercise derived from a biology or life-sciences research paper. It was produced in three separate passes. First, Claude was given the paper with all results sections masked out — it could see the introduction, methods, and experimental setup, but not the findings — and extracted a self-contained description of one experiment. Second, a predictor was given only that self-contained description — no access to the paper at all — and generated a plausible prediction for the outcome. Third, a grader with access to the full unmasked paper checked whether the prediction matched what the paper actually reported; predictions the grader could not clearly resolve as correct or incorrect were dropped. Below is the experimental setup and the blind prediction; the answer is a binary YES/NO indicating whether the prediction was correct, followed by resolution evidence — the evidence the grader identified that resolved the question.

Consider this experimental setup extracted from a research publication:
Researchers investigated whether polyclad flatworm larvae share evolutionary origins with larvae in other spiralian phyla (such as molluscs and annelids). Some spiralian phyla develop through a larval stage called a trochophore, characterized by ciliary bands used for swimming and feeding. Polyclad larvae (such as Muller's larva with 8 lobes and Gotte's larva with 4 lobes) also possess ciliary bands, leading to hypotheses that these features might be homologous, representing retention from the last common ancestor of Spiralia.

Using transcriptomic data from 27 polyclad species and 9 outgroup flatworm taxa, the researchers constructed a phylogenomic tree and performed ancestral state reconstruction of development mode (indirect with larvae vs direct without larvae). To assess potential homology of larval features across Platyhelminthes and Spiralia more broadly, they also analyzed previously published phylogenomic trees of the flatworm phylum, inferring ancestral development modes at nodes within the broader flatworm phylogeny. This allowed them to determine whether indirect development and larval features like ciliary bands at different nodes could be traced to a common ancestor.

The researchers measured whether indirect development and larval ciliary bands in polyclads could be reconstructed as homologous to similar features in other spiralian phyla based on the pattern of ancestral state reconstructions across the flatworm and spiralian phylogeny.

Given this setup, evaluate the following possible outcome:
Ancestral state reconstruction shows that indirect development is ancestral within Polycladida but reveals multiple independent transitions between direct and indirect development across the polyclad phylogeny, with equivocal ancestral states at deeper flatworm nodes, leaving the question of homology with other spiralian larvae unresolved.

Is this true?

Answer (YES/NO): NO